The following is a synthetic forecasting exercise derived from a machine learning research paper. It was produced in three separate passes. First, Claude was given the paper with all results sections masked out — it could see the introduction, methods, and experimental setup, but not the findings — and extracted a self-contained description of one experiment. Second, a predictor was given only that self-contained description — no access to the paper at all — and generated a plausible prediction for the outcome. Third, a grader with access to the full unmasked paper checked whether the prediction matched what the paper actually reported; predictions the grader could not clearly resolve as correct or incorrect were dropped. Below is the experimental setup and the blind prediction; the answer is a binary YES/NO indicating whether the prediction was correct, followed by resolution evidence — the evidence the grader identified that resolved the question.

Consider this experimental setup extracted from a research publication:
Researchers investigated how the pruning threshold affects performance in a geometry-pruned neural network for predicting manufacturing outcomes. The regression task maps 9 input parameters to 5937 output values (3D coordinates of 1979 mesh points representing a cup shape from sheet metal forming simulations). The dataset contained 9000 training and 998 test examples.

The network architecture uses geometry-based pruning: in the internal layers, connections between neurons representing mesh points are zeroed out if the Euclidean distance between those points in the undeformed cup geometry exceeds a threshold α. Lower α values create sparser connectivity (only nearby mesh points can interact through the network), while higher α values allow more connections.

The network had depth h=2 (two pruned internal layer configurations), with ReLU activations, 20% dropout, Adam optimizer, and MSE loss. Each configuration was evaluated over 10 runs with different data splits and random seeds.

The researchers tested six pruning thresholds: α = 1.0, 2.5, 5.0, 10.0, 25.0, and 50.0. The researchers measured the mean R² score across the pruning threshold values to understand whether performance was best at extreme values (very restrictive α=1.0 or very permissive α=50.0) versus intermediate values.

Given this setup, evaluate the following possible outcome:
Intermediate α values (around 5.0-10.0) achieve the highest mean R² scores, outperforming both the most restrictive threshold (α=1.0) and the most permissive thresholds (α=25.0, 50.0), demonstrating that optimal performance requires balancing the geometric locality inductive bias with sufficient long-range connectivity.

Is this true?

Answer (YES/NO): YES